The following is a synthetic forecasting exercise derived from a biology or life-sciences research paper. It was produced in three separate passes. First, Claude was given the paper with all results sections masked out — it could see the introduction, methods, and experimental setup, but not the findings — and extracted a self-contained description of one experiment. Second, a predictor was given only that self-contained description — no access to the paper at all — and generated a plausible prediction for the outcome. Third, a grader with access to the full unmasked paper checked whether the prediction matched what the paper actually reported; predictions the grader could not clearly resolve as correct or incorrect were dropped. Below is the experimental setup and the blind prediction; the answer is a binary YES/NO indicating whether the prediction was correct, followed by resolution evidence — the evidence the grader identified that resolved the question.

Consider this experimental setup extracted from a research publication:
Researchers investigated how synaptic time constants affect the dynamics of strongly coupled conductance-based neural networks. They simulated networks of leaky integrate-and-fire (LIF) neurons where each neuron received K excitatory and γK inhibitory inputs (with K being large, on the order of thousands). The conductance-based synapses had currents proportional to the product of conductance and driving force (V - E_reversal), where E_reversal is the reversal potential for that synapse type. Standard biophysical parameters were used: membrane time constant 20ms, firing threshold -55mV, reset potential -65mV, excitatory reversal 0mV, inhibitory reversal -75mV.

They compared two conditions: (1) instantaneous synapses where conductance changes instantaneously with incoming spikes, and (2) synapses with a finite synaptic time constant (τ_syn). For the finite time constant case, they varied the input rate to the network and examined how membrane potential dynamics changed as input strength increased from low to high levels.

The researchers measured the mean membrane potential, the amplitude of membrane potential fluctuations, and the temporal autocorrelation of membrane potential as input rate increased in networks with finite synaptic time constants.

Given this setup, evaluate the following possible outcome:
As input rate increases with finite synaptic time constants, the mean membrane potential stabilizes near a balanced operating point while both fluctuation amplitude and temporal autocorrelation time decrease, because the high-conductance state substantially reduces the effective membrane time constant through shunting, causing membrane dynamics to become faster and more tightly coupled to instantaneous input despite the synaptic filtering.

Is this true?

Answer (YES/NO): NO